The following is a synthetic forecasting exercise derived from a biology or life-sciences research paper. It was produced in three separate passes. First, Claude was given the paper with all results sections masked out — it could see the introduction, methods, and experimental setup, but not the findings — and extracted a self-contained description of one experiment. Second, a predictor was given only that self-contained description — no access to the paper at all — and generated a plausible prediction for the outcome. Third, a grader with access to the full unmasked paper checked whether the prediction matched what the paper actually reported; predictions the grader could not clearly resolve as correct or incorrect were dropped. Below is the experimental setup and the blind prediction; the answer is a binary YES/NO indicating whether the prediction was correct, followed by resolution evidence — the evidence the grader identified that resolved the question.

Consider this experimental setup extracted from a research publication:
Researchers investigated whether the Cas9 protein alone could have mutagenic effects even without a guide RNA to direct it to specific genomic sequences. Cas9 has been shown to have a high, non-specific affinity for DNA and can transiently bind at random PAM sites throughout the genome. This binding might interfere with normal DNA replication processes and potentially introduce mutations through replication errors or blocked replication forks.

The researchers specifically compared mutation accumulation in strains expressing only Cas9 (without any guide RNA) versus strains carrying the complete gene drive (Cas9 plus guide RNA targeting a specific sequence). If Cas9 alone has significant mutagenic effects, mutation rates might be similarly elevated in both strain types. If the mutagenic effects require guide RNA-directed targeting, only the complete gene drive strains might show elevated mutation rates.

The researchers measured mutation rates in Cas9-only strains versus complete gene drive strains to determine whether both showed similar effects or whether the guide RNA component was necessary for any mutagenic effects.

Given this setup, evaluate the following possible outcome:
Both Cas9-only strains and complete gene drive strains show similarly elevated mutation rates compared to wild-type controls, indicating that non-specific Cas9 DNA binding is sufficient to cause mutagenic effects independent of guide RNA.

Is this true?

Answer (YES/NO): NO